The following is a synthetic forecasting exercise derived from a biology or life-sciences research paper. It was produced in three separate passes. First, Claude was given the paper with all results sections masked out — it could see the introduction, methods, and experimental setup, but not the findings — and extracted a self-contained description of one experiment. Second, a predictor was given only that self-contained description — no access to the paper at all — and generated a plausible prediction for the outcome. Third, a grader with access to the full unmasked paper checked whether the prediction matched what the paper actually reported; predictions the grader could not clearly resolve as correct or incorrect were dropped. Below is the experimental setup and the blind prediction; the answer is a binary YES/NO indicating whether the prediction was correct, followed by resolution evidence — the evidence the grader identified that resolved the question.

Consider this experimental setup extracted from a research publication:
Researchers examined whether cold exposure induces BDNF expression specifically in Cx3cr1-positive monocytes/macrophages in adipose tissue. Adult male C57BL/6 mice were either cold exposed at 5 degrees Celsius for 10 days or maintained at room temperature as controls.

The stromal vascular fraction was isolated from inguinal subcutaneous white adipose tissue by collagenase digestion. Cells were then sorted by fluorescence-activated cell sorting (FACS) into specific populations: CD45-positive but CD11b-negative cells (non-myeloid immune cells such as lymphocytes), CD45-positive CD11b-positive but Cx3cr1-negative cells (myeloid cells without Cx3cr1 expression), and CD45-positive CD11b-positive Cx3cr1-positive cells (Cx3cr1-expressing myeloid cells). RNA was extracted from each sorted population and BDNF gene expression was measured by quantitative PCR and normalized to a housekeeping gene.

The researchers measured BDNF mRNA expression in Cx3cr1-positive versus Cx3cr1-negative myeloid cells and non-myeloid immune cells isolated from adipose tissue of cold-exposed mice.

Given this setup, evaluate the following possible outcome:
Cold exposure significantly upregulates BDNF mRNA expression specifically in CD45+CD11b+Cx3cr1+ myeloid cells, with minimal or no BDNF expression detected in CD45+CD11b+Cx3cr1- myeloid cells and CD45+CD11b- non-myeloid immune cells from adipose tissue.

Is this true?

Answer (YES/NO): NO